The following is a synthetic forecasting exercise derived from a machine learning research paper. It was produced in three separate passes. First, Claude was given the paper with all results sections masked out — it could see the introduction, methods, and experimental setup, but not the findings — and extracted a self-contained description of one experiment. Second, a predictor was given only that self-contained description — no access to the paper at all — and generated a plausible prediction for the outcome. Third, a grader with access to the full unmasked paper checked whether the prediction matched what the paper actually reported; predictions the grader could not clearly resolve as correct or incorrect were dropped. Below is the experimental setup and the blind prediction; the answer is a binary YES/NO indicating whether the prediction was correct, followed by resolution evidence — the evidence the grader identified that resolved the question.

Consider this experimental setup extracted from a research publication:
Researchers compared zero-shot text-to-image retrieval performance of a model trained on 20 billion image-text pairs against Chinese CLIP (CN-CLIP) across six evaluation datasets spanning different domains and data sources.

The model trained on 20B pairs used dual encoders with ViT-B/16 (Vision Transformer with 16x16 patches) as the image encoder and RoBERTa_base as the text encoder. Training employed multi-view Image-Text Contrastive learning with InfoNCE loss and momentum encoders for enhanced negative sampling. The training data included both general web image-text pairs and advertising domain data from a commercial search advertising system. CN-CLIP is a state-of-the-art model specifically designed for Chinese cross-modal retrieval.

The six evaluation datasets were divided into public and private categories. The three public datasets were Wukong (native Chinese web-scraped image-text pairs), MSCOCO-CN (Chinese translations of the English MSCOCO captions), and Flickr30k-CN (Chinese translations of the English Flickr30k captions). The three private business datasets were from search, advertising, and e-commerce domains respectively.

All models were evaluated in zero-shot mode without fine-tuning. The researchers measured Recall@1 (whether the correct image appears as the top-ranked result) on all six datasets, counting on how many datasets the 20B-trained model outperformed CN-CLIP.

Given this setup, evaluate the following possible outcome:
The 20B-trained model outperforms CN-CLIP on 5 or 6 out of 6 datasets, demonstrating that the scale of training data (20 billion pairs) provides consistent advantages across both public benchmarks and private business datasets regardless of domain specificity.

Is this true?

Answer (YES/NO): NO